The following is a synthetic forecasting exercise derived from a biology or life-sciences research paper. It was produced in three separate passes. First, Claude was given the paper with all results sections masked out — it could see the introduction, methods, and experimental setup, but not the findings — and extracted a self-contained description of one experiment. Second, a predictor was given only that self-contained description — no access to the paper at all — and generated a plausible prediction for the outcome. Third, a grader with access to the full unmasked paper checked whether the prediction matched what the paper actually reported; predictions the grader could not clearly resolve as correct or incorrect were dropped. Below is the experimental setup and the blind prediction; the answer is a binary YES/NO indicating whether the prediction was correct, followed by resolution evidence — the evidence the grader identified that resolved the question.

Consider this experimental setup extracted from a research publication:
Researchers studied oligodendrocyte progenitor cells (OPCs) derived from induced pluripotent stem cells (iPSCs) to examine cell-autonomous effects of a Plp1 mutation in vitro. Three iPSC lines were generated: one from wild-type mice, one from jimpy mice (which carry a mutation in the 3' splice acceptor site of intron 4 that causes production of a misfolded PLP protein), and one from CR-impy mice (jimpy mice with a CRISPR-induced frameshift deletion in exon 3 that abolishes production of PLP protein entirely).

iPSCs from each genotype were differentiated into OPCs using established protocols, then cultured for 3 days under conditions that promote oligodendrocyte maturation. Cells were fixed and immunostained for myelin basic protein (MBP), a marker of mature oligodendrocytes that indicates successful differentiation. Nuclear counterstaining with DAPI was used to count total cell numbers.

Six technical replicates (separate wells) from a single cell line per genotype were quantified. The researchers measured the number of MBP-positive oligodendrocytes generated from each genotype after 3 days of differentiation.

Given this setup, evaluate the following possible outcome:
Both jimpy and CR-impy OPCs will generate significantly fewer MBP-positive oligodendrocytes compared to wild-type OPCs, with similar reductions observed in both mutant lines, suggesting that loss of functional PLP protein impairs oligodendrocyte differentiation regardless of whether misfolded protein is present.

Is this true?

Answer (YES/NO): NO